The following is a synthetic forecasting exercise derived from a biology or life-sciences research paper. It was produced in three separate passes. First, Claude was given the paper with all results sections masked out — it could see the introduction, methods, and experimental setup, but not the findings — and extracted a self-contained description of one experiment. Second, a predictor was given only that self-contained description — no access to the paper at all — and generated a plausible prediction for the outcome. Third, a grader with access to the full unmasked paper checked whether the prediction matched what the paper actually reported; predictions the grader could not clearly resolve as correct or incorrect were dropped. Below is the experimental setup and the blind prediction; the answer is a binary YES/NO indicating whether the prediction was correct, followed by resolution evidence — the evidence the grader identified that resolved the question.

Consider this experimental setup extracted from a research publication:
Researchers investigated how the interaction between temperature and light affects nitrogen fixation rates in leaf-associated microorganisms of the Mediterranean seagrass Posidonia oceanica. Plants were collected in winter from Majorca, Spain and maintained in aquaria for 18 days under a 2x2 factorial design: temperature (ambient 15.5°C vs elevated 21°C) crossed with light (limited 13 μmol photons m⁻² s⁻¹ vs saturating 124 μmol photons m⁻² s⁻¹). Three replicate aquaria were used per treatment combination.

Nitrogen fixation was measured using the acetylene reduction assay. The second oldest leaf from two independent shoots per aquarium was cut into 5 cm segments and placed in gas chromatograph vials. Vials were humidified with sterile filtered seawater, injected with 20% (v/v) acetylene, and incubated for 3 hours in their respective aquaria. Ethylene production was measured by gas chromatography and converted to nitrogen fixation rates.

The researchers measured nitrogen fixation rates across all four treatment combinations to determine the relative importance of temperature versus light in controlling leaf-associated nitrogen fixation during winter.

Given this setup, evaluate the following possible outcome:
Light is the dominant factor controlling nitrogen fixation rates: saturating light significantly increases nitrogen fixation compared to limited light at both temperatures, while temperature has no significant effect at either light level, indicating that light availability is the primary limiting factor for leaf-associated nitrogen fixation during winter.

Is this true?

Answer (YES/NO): NO